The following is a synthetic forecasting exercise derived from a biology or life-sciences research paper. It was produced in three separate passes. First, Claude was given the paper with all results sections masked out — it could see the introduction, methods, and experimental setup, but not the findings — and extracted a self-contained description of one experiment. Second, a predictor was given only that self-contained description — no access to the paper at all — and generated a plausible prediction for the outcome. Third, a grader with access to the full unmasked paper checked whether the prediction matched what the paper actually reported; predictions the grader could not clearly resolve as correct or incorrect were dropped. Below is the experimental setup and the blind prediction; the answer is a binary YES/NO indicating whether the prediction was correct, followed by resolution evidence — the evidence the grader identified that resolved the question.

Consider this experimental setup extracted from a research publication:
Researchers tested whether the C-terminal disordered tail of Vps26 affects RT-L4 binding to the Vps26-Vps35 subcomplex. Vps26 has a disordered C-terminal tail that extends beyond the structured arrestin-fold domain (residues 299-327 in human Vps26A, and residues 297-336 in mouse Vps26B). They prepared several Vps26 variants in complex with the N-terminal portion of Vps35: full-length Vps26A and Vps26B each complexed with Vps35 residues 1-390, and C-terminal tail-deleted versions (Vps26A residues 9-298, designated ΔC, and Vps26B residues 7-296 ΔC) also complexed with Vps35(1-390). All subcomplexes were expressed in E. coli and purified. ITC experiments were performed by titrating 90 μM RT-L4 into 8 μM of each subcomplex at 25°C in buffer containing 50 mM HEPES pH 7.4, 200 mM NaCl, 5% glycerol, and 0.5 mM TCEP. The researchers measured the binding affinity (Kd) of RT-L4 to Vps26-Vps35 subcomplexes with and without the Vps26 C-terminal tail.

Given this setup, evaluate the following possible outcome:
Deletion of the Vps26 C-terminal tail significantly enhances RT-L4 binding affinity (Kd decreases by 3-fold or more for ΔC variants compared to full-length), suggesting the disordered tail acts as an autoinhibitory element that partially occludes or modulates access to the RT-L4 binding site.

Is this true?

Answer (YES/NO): NO